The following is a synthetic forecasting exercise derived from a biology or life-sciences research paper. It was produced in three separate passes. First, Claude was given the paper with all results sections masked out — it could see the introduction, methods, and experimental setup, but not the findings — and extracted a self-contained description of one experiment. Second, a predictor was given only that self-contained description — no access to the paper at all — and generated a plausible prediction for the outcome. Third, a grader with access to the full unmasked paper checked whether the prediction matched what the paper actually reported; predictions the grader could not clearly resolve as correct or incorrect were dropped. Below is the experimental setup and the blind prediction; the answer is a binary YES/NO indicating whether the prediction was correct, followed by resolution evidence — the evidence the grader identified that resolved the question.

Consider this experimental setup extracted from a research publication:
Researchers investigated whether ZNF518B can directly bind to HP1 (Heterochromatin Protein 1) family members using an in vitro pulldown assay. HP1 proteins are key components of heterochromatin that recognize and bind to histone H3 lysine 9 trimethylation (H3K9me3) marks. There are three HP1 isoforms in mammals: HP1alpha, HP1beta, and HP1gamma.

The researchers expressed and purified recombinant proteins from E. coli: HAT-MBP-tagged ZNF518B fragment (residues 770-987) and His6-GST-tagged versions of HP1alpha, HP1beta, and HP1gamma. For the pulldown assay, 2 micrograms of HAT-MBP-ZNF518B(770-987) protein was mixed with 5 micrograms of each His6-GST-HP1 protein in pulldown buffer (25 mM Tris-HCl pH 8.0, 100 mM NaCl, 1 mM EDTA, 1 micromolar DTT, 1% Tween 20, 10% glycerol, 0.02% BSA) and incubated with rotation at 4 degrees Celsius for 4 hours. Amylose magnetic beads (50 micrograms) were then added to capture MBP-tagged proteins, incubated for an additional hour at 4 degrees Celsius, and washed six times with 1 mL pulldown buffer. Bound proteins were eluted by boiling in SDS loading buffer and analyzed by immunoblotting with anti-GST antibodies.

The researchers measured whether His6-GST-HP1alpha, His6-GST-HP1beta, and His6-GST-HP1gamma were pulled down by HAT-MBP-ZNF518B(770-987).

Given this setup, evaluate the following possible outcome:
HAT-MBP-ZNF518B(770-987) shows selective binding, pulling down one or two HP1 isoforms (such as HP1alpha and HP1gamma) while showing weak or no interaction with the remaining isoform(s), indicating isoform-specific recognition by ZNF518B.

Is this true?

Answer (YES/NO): NO